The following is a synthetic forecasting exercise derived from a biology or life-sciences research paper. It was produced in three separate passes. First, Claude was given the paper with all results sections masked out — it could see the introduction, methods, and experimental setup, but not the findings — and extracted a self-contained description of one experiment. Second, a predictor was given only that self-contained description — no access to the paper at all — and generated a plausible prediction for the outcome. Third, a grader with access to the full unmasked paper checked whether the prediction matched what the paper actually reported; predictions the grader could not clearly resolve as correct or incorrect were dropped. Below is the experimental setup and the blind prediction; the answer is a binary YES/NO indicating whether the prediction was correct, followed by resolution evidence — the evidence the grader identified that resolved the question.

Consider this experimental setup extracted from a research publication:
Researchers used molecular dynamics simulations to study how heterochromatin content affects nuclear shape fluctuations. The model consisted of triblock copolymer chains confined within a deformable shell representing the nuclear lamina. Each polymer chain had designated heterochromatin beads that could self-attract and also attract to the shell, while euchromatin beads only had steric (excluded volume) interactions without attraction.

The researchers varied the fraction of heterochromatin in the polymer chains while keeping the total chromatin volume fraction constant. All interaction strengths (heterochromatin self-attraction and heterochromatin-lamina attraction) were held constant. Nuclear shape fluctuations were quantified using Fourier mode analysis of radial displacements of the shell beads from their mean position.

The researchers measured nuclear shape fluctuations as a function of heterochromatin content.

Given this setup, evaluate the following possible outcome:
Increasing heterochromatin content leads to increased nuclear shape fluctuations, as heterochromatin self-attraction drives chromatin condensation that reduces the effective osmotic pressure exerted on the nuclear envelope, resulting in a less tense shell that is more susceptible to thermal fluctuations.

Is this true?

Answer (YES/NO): NO